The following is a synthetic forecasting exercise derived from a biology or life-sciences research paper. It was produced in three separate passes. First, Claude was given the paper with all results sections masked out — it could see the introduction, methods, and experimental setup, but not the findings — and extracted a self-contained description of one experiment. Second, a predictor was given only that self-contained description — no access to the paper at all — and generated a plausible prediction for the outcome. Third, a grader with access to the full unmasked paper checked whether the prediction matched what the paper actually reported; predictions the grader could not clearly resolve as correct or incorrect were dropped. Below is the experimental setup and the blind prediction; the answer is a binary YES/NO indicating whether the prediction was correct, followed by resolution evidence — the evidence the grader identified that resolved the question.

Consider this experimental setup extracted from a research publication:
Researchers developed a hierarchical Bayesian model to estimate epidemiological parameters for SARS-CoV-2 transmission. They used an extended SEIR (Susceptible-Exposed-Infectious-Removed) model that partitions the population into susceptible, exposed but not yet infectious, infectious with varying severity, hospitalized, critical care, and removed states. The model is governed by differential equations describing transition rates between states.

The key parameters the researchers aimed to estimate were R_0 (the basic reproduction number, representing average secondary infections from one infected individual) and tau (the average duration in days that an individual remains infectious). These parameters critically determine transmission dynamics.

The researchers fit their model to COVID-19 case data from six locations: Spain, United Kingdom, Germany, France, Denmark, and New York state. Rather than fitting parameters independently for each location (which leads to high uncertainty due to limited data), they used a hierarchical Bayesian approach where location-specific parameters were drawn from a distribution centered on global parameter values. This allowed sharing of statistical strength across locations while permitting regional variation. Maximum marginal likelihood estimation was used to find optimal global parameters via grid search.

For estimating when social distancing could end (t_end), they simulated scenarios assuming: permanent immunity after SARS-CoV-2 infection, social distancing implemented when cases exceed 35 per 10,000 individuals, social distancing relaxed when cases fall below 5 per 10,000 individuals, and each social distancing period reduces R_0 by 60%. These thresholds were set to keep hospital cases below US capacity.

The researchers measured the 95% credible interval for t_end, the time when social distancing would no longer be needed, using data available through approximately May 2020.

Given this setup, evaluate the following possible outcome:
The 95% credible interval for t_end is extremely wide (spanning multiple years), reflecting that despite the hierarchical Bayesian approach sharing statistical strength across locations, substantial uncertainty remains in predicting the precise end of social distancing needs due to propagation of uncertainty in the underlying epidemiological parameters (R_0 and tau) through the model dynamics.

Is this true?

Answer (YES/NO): NO